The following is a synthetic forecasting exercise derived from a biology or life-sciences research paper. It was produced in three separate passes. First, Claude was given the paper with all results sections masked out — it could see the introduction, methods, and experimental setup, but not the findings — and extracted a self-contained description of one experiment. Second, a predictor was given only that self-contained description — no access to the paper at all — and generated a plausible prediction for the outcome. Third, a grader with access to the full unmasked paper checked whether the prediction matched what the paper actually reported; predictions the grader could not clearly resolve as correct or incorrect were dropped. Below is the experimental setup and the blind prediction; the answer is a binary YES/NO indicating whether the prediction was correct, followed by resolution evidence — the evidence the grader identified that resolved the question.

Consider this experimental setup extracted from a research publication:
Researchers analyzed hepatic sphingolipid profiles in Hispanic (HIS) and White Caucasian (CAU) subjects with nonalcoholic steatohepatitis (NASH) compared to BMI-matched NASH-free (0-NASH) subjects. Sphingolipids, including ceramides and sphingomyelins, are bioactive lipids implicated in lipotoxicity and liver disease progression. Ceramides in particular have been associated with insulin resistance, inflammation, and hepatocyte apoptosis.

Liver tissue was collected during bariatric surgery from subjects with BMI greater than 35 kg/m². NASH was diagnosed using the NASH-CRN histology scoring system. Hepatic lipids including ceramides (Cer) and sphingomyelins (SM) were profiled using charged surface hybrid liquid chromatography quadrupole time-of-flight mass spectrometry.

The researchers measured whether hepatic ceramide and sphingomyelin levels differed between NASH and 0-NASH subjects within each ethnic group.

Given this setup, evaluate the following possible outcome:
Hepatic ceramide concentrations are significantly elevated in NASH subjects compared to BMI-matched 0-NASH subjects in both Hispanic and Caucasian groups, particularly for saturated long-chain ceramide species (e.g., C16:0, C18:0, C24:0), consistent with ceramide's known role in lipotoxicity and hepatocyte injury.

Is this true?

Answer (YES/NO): NO